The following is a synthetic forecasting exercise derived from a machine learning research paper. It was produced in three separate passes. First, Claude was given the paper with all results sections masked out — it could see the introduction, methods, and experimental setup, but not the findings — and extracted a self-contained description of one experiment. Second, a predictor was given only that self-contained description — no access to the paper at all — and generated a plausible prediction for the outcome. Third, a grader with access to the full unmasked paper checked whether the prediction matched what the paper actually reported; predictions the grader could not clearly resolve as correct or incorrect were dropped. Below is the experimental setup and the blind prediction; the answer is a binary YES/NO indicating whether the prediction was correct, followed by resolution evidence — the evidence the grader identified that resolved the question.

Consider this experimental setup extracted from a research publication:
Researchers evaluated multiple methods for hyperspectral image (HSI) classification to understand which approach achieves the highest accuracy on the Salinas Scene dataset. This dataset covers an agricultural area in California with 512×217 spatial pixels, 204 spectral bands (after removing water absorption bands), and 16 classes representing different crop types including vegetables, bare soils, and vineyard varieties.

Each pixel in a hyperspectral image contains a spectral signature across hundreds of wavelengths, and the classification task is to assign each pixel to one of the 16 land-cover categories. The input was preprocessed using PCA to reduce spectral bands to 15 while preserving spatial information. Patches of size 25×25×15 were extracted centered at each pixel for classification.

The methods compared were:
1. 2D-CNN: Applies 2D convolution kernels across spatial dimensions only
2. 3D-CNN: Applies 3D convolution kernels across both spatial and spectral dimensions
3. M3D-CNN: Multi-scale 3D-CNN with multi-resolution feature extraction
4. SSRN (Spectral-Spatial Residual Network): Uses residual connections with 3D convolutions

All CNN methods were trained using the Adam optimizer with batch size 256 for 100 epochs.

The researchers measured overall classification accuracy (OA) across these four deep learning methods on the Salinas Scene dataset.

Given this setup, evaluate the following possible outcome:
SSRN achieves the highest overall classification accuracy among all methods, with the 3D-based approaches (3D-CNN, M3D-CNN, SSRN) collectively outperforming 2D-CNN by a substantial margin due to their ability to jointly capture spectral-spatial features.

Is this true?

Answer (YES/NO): NO